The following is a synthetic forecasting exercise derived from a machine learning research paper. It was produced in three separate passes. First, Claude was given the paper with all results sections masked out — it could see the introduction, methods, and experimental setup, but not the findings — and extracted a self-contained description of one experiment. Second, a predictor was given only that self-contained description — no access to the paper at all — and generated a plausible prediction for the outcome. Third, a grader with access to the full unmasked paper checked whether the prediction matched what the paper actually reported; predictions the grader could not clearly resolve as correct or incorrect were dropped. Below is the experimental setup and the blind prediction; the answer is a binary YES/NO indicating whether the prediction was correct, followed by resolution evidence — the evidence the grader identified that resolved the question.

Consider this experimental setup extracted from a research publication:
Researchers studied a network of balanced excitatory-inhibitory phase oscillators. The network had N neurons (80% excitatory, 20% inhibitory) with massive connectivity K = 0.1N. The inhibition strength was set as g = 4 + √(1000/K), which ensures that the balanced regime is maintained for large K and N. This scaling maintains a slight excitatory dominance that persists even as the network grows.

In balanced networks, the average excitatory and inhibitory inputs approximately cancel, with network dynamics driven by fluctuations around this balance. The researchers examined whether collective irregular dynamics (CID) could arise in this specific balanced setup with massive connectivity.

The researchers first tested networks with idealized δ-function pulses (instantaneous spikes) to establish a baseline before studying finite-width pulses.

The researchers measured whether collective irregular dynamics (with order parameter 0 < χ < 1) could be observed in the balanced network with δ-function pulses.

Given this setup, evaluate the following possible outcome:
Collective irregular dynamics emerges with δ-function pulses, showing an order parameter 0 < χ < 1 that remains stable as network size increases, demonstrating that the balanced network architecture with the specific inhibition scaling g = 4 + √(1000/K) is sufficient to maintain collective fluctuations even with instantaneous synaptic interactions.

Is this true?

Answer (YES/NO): YES